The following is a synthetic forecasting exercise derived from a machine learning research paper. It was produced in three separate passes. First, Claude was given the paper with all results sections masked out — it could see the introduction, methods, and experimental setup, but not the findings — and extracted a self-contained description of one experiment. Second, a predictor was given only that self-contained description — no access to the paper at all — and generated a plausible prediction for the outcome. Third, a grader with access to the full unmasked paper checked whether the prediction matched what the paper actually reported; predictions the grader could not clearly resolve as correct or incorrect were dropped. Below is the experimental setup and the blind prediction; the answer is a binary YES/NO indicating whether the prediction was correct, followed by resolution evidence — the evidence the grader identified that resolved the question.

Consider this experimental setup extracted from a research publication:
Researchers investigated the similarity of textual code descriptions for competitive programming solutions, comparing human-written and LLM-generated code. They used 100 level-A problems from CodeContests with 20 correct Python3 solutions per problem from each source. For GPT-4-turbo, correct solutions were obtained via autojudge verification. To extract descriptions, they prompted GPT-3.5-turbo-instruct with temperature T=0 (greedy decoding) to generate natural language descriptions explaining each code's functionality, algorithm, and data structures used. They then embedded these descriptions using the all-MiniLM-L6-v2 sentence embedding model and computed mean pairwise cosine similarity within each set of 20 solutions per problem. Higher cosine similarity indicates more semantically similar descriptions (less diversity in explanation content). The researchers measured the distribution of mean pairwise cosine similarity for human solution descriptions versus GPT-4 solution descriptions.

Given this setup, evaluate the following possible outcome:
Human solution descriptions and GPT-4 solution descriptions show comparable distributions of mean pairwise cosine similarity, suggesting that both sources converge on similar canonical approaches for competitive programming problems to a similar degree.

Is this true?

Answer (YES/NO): NO